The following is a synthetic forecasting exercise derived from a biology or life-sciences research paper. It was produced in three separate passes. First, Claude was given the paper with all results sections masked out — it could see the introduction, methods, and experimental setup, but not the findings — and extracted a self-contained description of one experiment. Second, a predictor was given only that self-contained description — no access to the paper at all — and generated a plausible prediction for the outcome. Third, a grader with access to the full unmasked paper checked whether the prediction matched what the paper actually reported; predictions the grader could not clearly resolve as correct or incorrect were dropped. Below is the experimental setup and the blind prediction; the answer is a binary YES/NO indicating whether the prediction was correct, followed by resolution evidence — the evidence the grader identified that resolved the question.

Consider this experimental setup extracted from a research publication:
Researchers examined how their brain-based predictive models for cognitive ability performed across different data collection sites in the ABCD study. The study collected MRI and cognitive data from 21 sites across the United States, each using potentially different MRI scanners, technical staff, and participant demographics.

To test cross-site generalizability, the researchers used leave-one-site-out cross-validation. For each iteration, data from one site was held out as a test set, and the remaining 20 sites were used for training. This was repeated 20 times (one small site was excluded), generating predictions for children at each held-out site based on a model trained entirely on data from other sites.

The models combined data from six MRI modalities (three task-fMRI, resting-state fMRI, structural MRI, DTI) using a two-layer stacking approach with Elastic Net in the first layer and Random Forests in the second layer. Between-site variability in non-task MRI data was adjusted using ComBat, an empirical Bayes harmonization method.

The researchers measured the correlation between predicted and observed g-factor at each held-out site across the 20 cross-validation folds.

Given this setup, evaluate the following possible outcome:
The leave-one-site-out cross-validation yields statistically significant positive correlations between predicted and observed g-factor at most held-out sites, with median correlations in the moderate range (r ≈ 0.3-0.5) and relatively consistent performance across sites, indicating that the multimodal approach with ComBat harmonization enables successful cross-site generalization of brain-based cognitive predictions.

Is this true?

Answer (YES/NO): YES